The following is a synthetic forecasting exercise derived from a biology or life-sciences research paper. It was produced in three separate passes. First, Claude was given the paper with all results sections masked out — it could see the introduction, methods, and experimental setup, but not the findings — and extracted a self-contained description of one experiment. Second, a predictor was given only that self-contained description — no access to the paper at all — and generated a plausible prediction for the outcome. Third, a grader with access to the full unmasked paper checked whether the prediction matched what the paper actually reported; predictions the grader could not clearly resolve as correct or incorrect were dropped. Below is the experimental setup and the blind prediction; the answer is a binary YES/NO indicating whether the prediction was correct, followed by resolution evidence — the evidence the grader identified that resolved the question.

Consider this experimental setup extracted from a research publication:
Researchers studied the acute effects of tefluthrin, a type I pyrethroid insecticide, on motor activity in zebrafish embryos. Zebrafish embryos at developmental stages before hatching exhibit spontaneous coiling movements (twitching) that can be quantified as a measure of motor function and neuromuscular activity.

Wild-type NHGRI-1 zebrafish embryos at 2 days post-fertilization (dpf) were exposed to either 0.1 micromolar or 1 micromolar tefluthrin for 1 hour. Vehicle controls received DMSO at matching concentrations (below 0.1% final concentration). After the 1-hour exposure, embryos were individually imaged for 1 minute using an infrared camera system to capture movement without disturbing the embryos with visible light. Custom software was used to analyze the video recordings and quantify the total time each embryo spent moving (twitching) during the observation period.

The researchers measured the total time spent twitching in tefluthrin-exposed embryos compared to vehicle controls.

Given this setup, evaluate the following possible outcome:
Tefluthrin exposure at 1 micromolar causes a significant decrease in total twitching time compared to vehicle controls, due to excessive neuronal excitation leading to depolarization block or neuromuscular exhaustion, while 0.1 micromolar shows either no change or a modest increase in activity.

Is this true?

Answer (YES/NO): NO